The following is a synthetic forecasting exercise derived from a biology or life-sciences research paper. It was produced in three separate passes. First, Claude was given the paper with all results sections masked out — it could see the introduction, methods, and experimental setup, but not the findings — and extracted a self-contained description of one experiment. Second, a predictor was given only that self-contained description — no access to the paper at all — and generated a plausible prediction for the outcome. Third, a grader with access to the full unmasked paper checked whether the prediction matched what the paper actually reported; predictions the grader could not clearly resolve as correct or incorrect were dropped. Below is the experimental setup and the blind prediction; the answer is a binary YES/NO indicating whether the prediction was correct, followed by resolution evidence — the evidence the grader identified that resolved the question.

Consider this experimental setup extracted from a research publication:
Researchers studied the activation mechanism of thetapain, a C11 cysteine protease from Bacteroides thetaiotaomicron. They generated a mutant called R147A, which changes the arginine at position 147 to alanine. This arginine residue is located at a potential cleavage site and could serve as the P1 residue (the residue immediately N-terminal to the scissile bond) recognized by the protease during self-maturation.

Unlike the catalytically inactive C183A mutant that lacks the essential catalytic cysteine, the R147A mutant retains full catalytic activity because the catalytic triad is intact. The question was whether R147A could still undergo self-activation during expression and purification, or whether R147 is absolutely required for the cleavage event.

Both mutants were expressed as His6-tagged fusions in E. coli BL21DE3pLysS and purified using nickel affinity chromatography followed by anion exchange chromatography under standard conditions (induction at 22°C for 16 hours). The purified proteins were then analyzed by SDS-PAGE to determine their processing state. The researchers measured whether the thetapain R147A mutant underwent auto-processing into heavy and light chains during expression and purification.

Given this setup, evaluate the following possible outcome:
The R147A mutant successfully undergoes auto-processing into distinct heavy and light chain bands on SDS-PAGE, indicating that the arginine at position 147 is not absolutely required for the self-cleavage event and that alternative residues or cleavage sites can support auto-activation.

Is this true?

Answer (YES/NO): NO